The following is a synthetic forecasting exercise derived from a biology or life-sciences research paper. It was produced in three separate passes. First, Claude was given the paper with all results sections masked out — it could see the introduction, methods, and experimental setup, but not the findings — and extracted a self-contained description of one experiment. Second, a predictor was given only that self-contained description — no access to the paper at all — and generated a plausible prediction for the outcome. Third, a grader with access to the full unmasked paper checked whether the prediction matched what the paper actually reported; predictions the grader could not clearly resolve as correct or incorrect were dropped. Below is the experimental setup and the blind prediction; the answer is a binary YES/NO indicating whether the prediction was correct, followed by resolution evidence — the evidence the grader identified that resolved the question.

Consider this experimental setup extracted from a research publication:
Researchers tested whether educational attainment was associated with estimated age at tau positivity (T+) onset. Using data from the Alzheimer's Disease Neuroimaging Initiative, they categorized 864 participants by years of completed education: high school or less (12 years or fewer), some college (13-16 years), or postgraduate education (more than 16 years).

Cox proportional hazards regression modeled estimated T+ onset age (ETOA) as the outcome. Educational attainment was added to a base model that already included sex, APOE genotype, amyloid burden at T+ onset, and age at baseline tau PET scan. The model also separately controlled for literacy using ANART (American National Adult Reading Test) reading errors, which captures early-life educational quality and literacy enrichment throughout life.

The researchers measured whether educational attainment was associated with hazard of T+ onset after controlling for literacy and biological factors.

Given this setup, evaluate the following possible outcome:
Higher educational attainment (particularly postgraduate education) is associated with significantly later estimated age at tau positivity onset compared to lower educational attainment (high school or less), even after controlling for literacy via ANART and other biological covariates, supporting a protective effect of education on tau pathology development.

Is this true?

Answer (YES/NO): NO